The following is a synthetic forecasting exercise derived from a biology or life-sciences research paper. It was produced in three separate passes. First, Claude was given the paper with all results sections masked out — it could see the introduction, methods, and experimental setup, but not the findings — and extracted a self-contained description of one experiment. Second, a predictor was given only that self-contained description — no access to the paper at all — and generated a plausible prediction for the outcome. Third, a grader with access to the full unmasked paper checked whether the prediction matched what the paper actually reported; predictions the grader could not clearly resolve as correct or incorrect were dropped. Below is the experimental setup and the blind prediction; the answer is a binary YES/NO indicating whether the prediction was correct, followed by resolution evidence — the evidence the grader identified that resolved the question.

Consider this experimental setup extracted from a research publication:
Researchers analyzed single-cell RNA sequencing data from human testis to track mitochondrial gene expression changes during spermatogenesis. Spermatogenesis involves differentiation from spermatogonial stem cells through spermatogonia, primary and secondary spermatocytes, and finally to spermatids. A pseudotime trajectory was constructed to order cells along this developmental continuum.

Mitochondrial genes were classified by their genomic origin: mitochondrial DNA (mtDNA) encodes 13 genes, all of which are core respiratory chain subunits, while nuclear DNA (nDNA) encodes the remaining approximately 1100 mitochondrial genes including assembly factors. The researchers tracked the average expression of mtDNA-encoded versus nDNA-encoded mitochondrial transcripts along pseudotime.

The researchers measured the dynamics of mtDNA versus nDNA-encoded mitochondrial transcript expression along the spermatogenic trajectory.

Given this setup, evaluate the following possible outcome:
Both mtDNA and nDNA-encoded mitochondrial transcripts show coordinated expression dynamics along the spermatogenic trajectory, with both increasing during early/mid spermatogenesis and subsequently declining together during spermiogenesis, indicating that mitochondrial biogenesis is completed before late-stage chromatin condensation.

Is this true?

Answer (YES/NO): NO